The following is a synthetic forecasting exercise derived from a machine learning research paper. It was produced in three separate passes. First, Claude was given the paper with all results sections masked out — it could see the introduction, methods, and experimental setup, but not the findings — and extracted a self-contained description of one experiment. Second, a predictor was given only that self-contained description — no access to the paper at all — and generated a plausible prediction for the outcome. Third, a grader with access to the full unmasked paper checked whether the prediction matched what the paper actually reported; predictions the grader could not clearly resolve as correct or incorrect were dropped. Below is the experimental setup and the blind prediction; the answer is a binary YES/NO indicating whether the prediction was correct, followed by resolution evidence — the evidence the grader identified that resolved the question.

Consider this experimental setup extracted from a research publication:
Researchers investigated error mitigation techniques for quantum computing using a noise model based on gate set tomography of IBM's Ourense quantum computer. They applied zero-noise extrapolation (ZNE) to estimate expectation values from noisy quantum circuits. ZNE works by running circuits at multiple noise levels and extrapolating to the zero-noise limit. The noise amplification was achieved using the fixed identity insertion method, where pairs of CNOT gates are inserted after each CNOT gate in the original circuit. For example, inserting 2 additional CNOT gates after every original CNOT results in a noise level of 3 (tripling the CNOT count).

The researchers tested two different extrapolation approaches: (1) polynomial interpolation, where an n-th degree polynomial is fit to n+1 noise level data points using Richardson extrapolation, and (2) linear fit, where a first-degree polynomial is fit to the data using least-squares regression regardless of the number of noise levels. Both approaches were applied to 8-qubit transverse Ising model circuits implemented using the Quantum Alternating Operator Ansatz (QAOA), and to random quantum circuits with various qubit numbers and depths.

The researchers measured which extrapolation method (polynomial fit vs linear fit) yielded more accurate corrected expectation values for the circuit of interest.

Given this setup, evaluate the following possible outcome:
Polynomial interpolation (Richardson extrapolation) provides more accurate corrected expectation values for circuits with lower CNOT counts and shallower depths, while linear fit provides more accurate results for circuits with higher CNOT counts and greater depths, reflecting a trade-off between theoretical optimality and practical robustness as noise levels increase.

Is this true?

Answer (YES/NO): NO